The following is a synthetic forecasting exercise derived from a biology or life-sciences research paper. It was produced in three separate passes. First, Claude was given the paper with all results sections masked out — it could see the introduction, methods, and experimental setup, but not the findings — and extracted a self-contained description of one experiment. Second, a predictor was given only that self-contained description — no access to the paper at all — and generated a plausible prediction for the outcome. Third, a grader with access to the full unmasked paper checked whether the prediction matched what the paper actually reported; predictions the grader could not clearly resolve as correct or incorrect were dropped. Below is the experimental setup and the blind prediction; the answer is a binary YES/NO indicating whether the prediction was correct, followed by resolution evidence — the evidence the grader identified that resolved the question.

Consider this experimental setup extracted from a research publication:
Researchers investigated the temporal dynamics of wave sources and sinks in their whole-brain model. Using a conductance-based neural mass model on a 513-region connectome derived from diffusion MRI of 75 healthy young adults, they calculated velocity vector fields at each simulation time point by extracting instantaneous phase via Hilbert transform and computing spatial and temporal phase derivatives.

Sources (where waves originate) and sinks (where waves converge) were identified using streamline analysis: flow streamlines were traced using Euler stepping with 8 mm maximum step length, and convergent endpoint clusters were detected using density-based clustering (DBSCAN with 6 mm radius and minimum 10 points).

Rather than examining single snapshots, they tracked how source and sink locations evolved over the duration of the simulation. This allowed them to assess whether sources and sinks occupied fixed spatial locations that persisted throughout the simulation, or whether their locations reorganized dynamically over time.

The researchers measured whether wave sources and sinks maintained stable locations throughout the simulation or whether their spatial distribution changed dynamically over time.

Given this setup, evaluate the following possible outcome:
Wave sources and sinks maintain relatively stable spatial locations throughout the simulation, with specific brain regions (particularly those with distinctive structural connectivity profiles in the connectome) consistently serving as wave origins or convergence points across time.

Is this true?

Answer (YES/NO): NO